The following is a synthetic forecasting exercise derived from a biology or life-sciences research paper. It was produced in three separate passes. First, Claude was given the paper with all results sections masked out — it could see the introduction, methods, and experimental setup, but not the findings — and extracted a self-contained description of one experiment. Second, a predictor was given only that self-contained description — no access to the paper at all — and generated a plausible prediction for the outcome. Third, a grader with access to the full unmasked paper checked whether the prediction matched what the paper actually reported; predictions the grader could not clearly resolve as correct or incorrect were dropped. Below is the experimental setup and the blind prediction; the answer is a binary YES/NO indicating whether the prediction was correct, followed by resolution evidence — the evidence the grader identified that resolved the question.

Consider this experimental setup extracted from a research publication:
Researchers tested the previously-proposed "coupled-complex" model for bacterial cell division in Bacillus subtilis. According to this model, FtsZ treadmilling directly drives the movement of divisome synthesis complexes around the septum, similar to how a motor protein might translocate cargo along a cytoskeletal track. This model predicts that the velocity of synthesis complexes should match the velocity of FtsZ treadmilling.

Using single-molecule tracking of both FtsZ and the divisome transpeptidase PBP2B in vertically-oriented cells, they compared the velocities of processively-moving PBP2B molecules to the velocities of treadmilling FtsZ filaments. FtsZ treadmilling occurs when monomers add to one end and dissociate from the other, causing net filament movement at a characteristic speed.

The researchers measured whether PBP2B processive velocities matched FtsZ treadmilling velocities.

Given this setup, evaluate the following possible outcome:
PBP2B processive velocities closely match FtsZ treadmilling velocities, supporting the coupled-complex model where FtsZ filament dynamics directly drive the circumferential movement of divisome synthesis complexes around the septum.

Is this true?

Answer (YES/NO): NO